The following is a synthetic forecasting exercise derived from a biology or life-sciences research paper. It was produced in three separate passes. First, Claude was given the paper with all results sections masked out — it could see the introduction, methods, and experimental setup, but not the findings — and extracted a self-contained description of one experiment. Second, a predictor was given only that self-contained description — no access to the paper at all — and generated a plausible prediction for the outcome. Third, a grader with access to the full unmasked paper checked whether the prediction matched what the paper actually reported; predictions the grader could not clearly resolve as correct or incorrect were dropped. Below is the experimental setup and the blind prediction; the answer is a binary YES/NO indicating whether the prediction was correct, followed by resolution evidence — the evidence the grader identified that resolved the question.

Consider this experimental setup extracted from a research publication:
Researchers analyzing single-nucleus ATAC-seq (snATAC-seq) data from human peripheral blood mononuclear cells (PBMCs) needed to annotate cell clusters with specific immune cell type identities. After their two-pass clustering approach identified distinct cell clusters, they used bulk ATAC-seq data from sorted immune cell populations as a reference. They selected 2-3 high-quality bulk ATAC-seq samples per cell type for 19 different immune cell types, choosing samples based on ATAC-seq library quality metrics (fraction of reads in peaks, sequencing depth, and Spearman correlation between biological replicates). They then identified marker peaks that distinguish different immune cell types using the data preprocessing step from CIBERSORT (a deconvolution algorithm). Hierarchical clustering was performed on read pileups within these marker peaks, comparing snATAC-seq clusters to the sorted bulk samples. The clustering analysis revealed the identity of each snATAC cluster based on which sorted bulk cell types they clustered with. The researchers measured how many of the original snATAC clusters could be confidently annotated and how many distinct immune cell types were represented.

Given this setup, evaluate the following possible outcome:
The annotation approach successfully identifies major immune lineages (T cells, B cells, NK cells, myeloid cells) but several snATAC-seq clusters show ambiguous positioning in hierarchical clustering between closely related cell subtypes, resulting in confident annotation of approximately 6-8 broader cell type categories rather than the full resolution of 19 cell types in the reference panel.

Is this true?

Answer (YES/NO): YES